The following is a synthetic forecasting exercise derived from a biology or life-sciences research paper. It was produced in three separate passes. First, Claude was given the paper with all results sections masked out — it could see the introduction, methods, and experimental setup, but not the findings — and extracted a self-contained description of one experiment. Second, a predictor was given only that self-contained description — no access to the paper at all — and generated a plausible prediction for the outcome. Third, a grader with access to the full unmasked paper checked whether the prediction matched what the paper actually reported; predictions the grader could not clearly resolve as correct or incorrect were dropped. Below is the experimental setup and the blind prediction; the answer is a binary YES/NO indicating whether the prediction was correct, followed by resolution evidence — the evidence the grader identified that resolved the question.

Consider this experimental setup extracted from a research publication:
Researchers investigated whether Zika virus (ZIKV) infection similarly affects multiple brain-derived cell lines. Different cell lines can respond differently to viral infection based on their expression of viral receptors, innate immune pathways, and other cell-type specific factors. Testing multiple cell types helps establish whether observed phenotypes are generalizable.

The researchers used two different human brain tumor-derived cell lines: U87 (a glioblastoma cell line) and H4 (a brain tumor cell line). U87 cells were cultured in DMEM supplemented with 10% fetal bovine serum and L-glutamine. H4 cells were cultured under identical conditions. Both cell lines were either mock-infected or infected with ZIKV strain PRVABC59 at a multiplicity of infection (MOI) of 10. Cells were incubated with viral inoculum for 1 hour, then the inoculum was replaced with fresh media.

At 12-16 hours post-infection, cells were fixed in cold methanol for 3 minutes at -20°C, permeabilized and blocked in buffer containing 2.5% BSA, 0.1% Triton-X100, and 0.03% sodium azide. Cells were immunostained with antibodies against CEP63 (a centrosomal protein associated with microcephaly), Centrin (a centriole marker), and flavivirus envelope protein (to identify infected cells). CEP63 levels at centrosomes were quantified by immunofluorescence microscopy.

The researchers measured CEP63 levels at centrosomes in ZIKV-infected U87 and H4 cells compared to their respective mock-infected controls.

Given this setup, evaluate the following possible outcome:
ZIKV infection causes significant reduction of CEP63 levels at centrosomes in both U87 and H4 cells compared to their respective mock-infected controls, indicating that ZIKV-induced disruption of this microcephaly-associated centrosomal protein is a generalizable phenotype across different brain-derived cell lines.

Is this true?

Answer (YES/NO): NO